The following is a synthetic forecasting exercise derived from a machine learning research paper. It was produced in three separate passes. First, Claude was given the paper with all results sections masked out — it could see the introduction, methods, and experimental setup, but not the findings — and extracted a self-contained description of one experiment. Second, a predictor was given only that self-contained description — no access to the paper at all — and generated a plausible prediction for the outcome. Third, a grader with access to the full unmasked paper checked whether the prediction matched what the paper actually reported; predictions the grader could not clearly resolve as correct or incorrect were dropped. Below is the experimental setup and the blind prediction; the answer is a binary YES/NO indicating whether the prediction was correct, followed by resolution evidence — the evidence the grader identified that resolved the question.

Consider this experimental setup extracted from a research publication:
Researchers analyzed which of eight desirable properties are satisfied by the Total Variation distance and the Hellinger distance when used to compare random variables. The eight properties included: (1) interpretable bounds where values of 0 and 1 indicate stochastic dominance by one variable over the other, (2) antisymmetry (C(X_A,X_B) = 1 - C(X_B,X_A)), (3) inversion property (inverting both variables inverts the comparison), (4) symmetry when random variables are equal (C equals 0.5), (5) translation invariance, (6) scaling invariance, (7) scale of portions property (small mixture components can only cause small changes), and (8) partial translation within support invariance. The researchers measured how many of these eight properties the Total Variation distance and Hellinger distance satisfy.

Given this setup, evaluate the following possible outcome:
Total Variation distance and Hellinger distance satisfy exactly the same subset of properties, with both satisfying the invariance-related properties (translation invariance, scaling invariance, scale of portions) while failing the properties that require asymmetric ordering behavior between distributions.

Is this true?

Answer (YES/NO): YES